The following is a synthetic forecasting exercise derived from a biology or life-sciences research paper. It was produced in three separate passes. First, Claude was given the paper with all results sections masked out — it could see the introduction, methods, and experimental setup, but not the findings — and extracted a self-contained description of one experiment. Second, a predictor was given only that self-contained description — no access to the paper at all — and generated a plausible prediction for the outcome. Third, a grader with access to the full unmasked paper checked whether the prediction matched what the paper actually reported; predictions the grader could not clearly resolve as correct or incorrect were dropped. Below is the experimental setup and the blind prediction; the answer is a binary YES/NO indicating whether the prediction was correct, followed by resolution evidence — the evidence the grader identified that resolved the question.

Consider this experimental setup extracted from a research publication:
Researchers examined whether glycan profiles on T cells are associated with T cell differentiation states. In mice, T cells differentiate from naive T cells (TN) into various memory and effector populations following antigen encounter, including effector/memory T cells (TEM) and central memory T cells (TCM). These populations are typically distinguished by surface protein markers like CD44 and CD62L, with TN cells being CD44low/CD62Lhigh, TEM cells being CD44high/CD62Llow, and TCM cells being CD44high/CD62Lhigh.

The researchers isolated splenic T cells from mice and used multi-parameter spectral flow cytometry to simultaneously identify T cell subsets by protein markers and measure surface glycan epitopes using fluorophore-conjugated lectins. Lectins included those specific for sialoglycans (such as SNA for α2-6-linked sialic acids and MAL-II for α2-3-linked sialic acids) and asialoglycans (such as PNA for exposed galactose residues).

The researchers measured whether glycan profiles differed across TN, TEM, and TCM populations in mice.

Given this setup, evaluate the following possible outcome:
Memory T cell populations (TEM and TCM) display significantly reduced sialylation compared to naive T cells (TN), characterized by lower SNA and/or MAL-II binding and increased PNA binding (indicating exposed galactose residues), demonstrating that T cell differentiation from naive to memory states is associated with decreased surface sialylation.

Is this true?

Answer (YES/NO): NO